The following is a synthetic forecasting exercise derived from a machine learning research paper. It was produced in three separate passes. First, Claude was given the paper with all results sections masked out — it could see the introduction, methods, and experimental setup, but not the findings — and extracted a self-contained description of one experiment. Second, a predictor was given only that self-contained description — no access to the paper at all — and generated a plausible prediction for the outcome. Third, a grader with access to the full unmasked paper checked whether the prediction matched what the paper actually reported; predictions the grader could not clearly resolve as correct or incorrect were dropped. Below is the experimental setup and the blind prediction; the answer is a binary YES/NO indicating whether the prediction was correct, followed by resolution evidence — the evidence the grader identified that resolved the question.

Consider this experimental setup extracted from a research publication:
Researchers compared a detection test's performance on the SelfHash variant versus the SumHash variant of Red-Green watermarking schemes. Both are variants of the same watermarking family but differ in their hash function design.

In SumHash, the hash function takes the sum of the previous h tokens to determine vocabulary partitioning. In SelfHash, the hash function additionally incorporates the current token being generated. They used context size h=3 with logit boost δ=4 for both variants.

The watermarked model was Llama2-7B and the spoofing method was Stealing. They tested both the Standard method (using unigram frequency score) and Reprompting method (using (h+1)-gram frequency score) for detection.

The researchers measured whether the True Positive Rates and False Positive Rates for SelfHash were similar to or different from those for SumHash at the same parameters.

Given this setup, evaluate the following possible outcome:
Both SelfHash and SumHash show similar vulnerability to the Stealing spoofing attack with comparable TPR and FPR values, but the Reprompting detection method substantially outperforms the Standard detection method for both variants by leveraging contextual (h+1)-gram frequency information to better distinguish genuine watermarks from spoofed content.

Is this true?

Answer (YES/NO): YES